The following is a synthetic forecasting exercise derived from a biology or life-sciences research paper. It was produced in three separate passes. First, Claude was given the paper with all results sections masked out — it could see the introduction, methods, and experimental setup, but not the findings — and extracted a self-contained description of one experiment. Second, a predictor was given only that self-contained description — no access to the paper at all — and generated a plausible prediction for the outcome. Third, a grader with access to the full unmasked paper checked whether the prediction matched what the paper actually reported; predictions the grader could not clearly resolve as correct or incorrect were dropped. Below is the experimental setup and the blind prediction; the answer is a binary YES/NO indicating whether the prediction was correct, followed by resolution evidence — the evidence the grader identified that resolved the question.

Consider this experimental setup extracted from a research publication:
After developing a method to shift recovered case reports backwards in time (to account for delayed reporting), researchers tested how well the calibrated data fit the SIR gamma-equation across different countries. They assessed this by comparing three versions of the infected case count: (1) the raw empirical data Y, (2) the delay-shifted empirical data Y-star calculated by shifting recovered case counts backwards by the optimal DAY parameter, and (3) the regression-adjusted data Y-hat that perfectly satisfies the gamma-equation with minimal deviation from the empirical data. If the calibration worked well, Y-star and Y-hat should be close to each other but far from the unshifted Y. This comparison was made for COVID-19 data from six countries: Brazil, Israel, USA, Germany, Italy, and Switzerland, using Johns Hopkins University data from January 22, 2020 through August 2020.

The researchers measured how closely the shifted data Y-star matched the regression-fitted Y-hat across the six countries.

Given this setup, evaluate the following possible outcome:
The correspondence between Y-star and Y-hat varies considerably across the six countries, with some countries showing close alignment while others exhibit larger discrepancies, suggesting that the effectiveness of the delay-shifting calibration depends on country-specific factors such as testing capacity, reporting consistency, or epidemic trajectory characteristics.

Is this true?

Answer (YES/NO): NO